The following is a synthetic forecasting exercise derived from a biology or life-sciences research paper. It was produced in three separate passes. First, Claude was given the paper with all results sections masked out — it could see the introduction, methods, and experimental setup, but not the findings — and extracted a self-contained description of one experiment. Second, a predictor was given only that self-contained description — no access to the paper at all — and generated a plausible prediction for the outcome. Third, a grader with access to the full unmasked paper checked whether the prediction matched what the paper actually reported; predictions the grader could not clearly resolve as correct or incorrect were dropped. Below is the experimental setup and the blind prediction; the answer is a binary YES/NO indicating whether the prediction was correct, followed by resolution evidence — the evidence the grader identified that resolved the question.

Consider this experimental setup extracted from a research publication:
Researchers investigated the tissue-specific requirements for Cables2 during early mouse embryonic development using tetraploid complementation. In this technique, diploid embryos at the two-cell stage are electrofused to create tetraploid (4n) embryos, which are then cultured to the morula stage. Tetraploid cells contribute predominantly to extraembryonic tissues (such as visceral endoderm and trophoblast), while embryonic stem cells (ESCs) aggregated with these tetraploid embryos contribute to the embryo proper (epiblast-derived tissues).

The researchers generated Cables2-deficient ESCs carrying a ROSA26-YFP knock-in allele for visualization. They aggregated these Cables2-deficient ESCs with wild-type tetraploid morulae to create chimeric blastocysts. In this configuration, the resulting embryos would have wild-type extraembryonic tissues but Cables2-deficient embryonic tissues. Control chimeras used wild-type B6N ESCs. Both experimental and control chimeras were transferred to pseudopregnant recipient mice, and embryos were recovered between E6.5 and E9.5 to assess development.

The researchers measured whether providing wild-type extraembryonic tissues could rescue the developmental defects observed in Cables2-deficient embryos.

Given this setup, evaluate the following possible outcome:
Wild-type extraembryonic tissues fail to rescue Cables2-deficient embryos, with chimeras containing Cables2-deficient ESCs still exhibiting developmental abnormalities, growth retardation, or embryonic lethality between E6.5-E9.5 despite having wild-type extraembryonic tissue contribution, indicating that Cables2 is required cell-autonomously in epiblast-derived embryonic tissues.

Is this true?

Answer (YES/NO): NO